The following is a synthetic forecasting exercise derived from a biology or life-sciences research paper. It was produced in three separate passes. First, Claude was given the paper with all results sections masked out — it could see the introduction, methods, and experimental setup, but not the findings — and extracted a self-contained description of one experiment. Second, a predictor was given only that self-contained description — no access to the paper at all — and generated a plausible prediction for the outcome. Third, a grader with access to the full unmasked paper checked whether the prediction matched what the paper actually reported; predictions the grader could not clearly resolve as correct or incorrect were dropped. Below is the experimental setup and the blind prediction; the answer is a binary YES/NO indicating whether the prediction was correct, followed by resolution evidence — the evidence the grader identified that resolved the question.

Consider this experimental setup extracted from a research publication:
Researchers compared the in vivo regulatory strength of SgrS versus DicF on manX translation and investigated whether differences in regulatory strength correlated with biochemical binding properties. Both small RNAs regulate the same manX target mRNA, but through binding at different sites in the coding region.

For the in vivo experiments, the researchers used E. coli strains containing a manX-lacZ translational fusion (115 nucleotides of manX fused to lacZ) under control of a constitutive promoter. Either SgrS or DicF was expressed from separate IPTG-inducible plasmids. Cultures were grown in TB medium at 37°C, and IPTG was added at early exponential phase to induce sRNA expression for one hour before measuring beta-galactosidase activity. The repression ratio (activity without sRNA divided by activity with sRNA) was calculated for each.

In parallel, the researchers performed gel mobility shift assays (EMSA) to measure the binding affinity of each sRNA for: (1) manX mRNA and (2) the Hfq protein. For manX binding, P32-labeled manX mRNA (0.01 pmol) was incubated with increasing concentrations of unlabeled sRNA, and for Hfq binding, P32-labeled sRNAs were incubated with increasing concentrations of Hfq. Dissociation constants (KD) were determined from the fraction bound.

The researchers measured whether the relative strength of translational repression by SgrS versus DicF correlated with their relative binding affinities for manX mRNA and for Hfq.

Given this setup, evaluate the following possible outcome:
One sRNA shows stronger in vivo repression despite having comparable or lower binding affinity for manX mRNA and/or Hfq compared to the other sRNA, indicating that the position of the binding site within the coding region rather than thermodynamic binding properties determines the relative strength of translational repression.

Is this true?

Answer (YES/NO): NO